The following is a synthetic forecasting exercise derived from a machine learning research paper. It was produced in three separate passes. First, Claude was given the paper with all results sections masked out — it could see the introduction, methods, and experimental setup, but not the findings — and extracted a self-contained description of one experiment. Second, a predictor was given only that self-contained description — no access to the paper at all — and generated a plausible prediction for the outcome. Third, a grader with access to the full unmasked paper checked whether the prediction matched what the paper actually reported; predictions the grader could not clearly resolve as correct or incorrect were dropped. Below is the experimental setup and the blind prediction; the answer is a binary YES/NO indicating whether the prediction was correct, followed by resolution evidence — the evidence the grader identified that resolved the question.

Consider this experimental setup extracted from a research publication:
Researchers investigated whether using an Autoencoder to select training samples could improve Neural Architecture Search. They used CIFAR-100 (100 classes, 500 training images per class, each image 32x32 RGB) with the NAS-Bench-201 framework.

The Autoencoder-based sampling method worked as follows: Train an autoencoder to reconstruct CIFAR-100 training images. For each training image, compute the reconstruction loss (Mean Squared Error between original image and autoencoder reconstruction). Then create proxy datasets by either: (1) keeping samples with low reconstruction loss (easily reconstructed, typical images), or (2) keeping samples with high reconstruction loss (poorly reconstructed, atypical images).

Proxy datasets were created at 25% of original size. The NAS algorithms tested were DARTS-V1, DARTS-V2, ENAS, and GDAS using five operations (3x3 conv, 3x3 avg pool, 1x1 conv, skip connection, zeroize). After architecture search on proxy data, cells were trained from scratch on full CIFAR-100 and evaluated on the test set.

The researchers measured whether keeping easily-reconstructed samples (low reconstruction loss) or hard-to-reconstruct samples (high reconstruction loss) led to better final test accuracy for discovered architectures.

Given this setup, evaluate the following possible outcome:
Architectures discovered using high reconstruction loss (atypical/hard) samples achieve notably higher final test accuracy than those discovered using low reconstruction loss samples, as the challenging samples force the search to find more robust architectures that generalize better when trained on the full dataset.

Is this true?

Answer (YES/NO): NO